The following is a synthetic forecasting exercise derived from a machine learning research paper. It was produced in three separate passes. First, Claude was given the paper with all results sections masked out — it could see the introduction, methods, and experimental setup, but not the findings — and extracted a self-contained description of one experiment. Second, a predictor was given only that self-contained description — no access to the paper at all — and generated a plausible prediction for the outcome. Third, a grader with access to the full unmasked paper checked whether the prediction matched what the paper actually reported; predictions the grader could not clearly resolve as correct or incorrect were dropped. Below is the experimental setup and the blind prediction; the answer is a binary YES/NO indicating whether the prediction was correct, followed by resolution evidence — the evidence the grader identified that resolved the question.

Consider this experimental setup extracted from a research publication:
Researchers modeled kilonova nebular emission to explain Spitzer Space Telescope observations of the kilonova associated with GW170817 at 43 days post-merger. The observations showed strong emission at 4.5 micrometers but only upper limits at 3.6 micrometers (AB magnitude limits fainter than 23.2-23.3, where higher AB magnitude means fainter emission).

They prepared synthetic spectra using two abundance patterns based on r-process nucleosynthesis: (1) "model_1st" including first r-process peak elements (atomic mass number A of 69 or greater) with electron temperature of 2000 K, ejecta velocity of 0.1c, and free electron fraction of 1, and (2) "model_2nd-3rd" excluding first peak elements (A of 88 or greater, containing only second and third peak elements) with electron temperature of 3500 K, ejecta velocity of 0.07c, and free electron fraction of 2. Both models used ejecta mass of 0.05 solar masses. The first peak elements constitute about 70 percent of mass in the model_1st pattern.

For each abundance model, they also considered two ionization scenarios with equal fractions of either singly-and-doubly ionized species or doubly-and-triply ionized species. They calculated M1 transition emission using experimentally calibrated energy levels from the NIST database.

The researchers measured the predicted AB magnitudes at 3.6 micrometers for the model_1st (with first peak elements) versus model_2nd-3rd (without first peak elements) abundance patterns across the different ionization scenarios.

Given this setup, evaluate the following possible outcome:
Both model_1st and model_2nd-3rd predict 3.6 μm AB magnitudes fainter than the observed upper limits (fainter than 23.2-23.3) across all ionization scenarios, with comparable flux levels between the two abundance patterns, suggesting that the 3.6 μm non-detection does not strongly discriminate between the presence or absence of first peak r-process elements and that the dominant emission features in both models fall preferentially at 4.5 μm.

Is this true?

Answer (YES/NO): NO